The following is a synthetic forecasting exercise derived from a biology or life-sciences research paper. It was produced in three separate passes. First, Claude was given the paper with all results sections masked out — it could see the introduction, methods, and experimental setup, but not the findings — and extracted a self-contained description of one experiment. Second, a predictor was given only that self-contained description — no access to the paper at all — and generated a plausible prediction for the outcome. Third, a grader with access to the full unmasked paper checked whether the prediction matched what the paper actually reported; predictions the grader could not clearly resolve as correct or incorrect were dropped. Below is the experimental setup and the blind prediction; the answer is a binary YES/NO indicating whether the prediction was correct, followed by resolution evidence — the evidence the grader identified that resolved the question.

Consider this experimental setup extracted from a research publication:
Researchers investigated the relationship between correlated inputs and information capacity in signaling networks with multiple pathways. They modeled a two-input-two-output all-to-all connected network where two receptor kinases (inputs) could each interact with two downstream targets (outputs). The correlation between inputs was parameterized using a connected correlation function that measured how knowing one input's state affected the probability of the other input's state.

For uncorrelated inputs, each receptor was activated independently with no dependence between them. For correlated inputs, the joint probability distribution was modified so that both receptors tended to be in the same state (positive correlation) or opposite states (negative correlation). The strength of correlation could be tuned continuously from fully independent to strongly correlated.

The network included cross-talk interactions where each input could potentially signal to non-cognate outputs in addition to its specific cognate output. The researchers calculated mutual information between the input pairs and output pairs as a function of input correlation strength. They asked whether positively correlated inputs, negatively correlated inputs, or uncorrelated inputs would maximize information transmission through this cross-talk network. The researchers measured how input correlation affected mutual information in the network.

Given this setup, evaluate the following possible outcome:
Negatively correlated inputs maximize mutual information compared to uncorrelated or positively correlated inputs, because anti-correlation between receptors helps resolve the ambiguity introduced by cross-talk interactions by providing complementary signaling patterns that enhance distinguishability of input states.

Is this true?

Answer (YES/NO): NO